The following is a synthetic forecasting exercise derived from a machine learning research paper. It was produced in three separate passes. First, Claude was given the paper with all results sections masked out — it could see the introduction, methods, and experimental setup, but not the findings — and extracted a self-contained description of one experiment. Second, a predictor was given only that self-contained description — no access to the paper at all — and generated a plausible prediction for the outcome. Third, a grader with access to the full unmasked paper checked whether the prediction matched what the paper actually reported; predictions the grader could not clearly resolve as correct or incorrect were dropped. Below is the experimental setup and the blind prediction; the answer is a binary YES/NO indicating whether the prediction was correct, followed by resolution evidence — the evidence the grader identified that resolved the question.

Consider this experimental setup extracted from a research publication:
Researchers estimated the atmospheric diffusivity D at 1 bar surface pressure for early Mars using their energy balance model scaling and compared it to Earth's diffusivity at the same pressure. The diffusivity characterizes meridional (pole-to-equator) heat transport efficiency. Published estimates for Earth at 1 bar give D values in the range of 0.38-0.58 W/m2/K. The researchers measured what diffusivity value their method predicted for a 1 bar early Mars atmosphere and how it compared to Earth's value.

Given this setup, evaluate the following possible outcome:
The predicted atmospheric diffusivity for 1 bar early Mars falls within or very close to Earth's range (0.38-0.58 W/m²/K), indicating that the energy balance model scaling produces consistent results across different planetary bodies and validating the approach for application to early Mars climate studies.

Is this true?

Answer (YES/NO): NO